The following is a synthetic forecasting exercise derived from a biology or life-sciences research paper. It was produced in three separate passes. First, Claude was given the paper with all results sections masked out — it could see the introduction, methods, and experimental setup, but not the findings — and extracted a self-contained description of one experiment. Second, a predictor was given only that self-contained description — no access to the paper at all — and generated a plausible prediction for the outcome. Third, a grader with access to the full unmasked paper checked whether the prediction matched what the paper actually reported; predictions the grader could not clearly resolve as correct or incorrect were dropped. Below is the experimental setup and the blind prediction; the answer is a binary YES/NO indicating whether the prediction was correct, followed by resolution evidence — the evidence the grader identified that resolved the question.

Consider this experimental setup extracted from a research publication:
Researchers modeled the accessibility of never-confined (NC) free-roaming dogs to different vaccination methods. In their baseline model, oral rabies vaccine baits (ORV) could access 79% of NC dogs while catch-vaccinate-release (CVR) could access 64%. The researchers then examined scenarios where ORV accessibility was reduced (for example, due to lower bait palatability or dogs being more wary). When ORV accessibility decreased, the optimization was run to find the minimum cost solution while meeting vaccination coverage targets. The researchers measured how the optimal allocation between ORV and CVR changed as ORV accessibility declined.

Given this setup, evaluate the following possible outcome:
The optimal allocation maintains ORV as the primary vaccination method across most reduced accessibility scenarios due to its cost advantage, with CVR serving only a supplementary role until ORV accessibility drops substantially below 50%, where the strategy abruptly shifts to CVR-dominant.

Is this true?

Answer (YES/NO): NO